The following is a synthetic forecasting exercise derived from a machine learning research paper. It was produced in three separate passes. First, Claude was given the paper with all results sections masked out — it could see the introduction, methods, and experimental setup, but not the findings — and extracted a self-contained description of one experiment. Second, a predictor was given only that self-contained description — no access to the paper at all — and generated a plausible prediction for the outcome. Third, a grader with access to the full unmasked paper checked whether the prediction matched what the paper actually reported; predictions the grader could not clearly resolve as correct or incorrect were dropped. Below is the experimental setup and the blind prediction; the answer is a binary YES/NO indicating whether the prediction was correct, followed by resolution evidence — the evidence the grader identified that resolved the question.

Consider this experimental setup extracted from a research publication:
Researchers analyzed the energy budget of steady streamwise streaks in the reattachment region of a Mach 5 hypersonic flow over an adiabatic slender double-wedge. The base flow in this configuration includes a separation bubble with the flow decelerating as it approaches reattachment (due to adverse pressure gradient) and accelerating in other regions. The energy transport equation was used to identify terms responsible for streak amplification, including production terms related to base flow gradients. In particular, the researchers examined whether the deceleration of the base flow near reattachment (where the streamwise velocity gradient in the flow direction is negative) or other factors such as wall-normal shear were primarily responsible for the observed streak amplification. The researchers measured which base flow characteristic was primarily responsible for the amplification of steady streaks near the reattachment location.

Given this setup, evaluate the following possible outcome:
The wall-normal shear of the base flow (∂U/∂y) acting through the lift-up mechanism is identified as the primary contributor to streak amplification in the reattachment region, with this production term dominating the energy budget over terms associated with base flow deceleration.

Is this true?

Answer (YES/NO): NO